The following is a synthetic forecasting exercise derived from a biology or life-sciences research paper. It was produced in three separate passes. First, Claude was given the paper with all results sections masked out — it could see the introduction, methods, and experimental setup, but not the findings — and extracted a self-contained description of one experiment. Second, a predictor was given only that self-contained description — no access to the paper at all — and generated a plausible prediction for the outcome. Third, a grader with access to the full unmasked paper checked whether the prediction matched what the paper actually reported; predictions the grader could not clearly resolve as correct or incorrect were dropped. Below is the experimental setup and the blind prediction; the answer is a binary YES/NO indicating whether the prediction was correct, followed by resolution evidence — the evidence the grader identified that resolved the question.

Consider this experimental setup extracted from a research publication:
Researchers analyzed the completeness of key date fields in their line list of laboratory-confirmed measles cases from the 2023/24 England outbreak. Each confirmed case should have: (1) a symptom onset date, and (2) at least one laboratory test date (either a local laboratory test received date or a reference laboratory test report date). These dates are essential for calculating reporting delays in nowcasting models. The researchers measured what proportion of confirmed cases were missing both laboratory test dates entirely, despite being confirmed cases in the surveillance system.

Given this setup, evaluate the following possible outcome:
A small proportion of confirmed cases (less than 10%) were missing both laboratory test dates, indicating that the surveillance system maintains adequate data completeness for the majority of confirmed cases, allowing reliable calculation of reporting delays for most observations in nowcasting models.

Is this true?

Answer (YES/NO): YES